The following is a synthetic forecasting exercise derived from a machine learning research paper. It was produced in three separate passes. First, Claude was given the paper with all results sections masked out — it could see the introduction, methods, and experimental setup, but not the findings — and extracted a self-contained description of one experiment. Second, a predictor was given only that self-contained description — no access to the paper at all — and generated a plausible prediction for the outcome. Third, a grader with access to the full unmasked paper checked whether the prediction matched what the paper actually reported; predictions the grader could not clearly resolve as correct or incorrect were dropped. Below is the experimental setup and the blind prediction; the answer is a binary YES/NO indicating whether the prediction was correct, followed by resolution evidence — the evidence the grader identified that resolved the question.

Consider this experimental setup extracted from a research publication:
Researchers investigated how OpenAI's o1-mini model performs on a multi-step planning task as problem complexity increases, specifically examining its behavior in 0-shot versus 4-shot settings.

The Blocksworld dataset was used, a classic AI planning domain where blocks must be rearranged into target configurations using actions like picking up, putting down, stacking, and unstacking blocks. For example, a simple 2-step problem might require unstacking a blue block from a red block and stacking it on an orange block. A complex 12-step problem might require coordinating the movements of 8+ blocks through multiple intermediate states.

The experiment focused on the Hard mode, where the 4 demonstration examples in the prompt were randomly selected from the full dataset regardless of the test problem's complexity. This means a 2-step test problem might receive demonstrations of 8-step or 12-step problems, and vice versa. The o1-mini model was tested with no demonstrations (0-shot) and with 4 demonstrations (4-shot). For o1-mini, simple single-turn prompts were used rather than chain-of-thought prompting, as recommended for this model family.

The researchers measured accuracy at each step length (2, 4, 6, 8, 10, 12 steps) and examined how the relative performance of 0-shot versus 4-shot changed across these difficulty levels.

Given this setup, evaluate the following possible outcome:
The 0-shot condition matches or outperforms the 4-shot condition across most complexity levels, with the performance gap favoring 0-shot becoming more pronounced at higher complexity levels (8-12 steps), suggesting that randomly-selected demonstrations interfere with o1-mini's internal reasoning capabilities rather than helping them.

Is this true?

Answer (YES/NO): NO